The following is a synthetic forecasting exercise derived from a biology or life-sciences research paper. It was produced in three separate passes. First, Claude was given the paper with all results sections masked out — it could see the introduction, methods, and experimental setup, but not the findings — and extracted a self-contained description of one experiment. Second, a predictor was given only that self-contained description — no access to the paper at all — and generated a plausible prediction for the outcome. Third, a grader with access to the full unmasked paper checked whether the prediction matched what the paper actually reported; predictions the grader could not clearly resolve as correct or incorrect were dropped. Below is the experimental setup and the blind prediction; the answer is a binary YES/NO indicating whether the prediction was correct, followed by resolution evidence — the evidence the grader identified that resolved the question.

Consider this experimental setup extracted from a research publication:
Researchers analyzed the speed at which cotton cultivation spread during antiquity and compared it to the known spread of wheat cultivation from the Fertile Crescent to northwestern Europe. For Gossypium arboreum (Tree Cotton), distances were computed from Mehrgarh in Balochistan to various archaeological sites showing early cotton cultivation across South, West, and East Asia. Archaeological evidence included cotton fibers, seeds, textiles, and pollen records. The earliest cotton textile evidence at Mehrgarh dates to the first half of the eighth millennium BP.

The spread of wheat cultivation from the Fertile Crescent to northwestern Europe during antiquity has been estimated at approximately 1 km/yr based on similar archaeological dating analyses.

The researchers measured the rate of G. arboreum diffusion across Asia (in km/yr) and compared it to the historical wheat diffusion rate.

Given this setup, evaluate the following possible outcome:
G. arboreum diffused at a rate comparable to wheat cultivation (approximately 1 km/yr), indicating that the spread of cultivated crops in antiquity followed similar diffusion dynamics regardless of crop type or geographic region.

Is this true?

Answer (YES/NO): YES